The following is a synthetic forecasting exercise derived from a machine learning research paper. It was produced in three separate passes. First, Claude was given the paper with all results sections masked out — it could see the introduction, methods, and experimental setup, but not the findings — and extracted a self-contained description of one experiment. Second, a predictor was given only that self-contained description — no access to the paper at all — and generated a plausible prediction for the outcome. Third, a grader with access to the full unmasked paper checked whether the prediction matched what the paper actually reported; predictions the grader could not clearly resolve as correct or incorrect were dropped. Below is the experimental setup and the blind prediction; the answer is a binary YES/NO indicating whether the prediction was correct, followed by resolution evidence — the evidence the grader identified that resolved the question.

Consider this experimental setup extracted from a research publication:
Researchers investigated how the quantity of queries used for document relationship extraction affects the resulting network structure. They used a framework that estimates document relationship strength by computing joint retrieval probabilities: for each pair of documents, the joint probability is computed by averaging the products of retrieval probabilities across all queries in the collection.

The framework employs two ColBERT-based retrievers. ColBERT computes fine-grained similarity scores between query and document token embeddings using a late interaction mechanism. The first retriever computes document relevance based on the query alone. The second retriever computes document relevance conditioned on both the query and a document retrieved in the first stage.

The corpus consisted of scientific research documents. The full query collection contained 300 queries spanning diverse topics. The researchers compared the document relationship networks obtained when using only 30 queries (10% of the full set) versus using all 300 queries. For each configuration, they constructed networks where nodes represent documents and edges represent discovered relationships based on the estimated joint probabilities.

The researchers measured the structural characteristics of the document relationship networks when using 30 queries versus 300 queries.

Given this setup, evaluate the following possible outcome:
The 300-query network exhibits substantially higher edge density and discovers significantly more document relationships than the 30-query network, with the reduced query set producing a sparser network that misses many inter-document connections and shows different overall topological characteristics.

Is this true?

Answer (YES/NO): YES